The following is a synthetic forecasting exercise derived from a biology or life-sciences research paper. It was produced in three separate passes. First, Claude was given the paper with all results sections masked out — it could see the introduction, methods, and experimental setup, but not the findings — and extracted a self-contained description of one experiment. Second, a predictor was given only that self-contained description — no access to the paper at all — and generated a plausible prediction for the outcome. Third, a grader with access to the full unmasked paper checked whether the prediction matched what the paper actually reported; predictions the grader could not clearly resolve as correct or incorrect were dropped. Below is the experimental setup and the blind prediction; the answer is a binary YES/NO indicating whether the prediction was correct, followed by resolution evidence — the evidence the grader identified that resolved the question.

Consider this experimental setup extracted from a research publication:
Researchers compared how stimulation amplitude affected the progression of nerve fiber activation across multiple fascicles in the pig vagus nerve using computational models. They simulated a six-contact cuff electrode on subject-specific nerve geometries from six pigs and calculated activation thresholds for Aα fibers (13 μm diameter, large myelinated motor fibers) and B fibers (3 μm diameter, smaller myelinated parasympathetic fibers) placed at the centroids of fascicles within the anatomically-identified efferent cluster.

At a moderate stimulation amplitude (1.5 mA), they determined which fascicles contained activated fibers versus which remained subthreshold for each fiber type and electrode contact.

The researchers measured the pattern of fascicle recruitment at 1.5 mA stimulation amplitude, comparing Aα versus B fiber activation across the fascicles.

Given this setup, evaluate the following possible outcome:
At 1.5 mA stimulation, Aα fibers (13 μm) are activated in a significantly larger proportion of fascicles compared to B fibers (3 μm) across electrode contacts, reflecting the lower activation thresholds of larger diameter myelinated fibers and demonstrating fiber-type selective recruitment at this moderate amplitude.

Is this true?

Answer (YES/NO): YES